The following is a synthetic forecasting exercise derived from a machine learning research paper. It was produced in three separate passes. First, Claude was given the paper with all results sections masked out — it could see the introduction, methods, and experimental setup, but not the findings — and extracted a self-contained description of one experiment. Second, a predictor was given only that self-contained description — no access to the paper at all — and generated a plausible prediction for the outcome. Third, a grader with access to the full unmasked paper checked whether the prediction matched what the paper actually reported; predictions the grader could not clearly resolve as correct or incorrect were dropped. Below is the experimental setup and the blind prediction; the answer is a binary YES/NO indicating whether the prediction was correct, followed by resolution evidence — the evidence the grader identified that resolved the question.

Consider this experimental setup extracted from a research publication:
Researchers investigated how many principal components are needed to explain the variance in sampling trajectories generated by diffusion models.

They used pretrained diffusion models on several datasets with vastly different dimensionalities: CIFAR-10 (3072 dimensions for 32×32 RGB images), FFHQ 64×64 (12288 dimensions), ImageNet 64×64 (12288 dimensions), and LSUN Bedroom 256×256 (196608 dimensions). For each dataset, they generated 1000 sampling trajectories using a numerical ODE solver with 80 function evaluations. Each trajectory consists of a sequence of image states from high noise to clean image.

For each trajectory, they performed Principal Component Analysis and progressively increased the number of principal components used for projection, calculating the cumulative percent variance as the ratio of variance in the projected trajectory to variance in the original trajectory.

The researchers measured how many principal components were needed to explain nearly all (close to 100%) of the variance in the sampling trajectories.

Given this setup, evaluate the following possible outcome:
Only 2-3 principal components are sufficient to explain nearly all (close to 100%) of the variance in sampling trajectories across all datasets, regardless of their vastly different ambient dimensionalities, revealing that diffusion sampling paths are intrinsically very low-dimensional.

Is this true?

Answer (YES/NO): YES